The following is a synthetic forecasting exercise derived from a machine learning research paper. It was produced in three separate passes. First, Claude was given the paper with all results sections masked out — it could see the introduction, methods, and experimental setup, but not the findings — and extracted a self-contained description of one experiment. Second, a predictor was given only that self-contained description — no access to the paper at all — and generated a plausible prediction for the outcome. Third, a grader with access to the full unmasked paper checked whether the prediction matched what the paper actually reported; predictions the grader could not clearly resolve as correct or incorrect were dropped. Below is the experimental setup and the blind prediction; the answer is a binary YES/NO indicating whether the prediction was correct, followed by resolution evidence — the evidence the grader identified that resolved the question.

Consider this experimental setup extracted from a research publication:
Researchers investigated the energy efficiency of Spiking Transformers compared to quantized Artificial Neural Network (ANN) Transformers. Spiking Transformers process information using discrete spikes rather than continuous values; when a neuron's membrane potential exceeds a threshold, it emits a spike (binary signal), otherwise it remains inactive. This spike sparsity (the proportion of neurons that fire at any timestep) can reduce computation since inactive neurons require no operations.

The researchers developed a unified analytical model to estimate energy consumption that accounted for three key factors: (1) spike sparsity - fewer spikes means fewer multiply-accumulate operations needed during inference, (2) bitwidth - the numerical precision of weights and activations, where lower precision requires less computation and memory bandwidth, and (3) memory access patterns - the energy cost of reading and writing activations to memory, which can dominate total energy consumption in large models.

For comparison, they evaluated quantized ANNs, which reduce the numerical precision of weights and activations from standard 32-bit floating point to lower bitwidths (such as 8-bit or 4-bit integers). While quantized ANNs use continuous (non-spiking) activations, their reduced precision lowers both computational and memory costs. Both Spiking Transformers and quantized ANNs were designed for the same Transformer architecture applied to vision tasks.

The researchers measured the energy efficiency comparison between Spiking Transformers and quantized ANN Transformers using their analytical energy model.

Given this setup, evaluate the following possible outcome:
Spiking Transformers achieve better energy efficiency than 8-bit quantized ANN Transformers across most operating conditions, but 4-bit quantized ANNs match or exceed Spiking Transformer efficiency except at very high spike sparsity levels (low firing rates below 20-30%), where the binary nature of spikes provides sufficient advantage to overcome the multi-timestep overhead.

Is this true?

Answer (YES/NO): NO